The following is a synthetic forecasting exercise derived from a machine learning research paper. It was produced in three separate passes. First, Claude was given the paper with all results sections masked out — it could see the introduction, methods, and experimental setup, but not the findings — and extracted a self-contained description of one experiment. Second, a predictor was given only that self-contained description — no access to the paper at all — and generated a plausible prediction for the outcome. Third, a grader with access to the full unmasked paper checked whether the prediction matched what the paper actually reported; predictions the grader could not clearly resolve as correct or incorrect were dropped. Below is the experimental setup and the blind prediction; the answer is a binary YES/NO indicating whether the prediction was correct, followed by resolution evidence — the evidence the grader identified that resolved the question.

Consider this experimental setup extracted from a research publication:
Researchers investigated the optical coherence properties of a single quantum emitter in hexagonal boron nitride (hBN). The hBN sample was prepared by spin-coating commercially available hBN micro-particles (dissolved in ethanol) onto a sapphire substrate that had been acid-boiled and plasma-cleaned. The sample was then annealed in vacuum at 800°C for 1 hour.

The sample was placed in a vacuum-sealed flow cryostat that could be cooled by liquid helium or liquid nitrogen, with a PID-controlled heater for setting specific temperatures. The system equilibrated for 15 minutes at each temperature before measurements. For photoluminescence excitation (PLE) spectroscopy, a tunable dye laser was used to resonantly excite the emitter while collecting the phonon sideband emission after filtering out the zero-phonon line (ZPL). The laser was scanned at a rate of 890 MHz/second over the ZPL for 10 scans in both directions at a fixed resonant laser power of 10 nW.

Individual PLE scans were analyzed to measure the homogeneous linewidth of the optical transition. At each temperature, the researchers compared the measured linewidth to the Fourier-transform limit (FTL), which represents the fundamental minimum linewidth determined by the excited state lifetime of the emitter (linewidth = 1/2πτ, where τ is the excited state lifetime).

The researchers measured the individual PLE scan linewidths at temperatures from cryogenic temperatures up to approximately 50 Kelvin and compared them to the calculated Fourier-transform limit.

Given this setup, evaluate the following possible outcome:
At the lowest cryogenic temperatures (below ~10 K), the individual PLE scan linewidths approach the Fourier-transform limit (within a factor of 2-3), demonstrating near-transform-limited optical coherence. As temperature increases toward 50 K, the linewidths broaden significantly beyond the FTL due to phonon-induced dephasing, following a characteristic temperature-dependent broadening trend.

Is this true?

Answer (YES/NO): NO